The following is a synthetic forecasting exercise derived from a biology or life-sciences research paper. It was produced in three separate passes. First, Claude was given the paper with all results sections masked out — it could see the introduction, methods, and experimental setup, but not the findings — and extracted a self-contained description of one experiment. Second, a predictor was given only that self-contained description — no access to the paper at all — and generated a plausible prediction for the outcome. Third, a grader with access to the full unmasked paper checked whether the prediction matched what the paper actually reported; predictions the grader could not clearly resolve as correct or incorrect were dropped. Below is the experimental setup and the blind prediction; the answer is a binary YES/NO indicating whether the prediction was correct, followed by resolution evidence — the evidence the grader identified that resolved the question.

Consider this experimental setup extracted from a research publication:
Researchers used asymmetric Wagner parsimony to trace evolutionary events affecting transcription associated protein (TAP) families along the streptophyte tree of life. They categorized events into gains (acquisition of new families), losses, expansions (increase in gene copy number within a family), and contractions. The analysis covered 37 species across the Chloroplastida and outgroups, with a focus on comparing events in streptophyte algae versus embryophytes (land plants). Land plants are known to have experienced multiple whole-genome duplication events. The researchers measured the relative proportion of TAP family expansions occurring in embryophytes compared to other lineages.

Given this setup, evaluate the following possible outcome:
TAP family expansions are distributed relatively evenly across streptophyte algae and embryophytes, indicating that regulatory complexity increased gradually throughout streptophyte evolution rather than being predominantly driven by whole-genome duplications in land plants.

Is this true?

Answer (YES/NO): NO